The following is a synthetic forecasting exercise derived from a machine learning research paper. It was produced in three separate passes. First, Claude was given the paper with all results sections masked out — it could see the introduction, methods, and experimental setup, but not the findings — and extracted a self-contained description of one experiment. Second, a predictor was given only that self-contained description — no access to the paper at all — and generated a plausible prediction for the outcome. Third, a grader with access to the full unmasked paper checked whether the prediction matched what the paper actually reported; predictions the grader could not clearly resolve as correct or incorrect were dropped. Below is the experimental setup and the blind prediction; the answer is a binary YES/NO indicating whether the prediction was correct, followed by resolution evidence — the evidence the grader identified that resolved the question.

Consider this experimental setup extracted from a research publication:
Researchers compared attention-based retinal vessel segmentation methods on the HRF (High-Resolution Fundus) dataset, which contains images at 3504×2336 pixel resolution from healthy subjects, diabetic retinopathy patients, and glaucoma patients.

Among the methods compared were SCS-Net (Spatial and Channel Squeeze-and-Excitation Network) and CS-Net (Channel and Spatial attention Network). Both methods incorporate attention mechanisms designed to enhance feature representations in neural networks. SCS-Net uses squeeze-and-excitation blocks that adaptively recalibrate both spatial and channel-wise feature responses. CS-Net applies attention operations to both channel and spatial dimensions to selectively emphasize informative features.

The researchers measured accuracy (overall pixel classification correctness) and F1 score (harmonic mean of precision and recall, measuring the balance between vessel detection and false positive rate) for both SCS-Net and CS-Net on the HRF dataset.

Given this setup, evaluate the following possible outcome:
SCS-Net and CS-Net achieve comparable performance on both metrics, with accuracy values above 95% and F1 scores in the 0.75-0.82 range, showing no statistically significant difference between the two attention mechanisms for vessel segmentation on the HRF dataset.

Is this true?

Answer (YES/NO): NO